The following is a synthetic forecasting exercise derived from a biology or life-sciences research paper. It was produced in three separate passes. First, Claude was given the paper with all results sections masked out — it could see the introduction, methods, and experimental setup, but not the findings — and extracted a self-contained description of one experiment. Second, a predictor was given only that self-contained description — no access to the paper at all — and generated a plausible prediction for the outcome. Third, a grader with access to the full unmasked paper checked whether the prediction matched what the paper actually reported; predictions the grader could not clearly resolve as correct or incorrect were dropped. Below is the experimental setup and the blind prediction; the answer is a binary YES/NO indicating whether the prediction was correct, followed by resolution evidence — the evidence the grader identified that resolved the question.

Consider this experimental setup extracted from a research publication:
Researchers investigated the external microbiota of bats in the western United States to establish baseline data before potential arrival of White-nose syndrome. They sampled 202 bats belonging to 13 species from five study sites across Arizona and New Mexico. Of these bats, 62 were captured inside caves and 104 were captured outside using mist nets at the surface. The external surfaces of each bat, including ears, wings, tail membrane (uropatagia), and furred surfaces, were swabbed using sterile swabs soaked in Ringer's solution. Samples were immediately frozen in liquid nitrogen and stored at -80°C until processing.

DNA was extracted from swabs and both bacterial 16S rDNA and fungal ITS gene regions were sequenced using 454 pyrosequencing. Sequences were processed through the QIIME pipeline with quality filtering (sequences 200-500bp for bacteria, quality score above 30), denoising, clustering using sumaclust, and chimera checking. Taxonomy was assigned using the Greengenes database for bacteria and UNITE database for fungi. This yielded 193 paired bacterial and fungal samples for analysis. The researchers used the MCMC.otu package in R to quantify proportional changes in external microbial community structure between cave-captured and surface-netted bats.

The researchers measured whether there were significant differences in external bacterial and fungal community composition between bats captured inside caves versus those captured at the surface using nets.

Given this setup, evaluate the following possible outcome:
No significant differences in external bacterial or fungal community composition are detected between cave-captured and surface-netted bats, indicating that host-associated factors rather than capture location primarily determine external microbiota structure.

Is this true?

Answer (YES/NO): NO